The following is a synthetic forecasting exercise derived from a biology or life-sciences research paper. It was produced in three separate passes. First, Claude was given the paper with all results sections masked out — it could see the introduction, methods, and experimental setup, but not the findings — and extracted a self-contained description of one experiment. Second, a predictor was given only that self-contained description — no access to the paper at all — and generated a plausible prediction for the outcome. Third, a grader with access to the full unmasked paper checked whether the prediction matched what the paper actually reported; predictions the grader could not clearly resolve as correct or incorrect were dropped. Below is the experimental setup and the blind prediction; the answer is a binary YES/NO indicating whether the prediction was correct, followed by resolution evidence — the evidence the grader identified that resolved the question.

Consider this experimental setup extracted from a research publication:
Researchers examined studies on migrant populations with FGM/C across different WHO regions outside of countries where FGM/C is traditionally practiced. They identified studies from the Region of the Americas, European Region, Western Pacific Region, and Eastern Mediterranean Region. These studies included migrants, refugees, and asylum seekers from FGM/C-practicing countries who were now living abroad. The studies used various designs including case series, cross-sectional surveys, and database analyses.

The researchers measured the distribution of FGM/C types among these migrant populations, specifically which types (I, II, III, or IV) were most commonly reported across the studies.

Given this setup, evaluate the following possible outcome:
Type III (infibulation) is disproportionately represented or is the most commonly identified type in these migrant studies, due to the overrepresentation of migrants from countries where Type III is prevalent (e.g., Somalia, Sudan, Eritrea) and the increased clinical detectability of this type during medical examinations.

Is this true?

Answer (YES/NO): YES